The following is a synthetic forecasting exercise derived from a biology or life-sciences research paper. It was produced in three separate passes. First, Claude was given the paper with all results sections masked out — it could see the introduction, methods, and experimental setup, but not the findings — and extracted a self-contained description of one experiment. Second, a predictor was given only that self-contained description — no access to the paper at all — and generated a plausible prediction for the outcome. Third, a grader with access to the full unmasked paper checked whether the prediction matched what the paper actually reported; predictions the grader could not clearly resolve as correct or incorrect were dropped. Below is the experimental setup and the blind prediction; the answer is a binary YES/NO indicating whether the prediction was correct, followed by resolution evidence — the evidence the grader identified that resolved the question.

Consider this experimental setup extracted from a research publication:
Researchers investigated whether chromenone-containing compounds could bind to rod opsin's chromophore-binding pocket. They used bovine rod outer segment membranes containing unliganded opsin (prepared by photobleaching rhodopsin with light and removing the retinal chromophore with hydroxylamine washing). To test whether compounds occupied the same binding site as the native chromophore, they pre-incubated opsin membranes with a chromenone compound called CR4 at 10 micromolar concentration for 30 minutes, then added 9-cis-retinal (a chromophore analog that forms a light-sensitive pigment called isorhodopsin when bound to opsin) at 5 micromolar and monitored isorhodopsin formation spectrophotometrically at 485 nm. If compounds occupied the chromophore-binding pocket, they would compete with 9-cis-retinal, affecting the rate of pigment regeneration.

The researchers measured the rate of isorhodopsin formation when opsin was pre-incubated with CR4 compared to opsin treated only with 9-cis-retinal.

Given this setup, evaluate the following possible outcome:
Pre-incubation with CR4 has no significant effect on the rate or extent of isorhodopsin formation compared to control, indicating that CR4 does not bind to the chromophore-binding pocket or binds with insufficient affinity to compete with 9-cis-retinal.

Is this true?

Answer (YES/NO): NO